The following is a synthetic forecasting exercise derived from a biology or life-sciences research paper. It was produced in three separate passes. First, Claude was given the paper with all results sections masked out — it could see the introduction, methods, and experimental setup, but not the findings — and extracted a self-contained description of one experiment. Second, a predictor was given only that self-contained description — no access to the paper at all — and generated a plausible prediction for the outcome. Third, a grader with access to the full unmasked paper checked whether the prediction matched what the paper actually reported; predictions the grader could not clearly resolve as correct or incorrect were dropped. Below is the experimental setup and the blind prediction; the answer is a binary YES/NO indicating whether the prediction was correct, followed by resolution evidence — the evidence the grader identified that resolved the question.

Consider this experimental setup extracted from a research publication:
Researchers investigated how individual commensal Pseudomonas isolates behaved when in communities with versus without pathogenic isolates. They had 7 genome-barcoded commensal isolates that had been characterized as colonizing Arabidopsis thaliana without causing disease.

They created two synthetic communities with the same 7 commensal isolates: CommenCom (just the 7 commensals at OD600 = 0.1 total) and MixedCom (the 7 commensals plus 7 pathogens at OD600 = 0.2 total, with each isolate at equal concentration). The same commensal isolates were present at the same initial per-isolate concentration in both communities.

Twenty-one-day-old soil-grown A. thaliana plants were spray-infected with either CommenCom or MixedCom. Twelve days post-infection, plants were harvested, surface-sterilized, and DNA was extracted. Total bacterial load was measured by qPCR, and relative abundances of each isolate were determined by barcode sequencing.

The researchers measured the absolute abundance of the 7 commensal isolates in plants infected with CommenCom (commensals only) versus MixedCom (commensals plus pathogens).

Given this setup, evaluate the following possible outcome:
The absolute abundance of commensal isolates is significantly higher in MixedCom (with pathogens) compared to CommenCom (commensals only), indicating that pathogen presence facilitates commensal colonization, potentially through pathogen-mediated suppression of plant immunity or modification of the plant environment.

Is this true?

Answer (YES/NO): NO